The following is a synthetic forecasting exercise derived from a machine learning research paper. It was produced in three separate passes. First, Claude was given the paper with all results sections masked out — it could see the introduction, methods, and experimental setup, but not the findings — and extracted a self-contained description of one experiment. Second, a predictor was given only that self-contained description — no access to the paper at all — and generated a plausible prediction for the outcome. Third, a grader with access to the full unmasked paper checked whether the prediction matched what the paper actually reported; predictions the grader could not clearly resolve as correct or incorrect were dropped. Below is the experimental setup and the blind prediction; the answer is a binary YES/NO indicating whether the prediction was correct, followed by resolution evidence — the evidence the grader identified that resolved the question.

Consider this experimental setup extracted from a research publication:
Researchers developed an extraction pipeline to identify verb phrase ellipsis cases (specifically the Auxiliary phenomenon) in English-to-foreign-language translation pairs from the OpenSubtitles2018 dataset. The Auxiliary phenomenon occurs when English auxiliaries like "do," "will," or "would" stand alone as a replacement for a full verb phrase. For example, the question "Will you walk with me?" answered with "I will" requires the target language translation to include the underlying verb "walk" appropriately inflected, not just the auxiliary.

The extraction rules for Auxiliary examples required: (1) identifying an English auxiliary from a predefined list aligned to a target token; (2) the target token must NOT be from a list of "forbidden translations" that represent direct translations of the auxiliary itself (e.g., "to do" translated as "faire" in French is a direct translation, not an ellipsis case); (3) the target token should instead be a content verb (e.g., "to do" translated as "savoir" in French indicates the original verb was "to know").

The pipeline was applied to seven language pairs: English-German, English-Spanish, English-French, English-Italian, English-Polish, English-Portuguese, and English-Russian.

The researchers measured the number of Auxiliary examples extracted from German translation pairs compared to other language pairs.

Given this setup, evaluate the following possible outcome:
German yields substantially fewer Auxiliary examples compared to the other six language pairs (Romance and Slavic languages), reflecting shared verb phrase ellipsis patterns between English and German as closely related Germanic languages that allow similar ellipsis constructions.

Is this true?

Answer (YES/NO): YES